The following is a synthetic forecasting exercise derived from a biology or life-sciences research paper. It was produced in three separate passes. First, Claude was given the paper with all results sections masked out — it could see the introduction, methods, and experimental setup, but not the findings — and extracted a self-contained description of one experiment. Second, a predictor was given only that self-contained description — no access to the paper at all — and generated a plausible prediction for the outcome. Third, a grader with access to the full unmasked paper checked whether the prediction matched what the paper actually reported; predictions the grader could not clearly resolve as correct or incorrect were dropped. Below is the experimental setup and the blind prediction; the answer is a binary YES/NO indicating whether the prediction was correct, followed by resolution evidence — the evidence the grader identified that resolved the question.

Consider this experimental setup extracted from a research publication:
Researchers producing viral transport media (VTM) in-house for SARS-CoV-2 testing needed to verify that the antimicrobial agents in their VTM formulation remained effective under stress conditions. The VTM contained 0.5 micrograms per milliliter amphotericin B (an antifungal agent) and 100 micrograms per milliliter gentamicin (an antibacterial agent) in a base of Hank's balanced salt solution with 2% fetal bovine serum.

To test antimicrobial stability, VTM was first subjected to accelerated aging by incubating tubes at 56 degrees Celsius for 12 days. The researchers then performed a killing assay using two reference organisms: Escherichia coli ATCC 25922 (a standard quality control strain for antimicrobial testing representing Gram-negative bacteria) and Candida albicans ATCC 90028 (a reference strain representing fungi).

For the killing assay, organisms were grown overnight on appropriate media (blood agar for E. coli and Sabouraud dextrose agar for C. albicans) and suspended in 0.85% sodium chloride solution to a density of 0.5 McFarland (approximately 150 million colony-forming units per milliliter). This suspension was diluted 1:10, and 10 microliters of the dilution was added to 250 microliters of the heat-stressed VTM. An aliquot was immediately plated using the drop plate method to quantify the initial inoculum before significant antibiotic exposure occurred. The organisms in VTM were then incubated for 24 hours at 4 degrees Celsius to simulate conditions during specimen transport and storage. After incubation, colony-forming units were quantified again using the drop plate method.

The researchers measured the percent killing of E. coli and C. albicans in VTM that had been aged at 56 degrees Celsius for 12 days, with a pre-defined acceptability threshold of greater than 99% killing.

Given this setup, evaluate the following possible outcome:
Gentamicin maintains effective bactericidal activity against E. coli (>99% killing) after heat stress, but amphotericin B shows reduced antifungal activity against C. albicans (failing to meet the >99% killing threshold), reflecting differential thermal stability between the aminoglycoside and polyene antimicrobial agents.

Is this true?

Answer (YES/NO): NO